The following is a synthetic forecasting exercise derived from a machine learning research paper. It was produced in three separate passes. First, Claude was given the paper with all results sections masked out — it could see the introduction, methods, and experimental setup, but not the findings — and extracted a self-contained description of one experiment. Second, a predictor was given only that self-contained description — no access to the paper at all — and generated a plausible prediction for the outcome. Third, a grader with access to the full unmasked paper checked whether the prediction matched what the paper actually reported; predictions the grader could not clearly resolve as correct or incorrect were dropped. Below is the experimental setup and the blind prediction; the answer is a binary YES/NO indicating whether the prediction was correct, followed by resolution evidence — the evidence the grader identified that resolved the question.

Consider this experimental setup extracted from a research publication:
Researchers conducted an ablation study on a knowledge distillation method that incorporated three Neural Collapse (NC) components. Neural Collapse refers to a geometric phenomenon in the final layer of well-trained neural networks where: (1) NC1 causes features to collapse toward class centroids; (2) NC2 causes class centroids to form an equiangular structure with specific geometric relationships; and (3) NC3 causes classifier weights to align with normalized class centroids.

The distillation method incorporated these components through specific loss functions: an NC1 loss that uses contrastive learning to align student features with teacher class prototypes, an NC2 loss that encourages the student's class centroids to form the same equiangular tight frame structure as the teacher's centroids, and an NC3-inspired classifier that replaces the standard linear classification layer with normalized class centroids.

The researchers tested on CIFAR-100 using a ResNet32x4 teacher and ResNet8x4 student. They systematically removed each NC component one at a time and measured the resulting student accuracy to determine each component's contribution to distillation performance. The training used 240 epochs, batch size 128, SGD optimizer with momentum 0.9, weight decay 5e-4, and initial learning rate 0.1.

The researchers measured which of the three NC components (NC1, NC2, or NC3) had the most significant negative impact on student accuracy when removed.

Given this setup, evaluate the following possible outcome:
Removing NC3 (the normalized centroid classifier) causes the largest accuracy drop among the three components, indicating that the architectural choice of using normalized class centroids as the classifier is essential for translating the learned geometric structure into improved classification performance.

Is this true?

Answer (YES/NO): NO